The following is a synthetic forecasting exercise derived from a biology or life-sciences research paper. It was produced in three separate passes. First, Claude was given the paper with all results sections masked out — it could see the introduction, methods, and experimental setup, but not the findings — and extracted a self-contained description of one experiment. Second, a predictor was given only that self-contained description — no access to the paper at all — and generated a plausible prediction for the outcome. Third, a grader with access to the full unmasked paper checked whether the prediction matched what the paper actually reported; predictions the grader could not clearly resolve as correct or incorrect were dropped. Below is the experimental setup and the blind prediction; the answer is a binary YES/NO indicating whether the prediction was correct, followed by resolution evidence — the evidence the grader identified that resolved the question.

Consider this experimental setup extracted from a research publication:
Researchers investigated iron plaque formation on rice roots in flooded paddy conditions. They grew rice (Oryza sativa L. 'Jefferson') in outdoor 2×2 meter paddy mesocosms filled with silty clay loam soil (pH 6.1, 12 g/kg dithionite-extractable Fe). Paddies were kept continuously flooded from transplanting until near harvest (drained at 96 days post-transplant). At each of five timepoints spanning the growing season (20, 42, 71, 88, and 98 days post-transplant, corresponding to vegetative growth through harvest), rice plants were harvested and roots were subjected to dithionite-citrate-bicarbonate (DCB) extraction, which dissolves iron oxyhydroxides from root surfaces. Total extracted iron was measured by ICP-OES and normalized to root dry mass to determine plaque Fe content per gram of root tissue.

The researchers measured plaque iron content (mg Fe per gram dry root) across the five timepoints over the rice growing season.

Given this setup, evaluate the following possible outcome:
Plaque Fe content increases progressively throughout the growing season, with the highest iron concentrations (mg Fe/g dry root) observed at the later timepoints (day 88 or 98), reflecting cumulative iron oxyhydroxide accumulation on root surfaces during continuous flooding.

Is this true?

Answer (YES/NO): YES